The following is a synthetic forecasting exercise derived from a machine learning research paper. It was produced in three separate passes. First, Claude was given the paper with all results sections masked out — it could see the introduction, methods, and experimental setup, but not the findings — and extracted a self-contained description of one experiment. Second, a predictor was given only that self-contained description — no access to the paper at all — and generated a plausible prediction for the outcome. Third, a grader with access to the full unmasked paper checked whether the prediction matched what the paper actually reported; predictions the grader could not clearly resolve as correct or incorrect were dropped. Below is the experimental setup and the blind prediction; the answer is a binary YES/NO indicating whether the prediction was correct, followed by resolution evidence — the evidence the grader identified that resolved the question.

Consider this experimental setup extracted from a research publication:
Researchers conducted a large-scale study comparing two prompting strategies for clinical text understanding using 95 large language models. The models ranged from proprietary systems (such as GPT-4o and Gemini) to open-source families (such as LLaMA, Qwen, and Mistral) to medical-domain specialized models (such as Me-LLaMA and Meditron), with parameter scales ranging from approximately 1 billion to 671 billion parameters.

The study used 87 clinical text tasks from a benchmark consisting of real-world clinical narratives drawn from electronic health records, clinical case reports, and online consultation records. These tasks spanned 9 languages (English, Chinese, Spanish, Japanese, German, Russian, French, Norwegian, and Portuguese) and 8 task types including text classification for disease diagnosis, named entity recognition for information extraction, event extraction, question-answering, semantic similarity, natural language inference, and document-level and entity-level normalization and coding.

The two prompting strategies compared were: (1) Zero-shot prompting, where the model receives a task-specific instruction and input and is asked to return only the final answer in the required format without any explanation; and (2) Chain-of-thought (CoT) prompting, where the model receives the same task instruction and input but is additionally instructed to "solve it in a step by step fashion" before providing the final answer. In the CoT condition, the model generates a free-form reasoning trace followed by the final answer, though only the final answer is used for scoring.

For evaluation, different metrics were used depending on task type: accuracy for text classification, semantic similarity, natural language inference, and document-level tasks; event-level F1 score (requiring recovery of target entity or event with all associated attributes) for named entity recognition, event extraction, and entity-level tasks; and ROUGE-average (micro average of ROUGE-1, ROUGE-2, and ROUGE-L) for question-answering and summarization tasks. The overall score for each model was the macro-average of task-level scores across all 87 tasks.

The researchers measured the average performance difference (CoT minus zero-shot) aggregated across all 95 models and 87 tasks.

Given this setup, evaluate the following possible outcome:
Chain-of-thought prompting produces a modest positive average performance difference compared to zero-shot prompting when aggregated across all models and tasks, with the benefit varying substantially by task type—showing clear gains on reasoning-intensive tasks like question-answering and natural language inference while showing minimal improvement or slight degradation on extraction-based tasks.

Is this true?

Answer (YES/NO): NO